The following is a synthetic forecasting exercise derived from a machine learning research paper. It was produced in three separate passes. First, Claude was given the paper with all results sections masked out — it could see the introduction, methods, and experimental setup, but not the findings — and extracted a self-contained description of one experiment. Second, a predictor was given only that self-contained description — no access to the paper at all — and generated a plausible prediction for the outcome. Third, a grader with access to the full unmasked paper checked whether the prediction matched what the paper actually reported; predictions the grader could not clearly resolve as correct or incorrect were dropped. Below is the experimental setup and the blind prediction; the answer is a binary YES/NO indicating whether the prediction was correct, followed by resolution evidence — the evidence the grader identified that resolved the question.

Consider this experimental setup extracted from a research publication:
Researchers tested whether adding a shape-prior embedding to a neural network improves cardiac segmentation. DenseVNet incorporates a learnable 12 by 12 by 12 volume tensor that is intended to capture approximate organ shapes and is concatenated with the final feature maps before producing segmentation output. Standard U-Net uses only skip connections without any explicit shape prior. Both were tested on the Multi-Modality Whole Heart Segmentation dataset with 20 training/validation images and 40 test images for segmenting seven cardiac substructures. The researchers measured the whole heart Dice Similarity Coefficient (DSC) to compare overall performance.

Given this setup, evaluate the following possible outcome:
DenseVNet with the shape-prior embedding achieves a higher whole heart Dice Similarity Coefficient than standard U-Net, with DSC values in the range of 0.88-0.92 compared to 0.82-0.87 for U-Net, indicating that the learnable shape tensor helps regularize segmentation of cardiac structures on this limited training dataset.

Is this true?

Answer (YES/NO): NO